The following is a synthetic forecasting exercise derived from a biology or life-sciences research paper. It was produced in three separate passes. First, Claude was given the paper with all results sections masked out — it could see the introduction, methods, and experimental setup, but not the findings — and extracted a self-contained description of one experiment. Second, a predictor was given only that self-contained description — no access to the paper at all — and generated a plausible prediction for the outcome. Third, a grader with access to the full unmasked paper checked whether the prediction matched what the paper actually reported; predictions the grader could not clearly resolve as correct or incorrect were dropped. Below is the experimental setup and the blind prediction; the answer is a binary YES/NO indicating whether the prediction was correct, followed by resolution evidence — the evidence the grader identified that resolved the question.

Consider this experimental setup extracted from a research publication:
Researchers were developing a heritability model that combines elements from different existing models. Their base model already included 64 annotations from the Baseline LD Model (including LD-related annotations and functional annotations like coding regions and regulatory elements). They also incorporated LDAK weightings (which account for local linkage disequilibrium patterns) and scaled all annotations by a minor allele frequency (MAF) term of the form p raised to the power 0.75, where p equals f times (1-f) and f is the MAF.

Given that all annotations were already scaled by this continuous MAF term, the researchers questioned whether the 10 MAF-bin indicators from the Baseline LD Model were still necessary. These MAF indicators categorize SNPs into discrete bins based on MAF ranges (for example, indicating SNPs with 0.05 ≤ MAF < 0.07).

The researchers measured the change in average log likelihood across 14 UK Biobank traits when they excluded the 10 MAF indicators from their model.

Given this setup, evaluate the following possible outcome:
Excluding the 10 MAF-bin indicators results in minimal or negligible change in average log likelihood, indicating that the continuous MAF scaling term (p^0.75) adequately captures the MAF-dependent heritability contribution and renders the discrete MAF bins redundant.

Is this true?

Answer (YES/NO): YES